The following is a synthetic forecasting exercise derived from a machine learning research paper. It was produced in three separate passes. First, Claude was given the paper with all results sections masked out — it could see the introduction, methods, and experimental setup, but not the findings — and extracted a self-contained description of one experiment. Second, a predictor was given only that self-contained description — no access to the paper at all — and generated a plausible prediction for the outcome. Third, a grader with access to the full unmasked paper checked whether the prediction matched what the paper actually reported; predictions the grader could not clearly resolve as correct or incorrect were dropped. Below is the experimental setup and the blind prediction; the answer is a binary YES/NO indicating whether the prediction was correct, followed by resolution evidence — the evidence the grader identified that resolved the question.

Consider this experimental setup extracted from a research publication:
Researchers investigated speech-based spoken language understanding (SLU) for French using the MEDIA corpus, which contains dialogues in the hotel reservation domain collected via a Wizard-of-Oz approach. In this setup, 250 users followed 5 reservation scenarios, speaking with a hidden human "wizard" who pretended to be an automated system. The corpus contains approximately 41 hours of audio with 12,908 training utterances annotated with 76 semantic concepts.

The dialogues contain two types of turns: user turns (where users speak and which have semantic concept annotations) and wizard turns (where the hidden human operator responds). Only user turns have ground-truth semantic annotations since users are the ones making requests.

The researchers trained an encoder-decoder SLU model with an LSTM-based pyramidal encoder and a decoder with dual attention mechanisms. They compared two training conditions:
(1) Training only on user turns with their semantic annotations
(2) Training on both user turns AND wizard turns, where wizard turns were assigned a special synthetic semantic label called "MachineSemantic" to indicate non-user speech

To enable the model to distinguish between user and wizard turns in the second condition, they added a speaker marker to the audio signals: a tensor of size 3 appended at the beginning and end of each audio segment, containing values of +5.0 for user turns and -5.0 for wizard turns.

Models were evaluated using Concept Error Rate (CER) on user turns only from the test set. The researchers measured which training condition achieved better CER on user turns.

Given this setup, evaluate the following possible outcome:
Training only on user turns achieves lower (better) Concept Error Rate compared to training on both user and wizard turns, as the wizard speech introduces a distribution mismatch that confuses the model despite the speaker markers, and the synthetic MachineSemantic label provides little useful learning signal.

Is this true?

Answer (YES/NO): NO